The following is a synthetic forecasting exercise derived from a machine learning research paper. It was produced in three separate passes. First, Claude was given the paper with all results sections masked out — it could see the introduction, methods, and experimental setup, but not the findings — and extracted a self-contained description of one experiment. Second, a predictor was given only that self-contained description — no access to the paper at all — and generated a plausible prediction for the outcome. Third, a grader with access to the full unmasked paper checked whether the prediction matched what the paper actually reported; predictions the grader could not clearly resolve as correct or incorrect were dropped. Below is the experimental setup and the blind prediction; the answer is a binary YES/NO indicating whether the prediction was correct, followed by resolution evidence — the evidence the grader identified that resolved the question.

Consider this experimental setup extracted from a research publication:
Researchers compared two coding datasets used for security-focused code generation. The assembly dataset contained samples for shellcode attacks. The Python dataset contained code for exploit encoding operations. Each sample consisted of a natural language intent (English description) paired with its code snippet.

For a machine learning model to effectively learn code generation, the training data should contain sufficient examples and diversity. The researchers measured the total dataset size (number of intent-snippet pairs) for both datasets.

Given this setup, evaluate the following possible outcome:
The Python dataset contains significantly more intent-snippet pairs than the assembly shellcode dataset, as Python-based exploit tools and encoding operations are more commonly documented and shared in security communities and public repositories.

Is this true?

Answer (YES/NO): YES